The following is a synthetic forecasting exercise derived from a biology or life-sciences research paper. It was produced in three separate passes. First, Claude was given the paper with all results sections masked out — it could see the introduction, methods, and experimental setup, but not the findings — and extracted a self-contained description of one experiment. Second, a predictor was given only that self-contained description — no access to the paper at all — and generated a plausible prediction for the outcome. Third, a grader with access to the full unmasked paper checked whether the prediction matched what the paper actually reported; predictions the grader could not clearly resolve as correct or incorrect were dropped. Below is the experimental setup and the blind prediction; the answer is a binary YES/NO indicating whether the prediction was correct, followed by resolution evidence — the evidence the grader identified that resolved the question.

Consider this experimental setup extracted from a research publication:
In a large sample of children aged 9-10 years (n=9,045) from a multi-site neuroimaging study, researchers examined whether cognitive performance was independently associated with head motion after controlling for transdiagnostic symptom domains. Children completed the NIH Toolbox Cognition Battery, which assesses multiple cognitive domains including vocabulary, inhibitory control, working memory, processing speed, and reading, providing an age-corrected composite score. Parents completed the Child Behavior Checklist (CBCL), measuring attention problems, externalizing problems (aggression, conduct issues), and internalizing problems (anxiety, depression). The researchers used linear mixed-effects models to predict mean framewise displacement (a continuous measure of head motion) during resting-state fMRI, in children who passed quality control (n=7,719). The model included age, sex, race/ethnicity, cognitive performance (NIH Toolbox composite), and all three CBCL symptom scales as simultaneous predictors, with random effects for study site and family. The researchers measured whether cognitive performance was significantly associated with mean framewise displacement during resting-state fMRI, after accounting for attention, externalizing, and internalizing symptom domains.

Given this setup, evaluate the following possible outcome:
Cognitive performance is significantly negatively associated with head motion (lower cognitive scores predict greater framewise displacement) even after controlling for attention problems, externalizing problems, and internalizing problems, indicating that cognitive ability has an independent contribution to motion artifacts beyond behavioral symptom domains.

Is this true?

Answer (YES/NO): YES